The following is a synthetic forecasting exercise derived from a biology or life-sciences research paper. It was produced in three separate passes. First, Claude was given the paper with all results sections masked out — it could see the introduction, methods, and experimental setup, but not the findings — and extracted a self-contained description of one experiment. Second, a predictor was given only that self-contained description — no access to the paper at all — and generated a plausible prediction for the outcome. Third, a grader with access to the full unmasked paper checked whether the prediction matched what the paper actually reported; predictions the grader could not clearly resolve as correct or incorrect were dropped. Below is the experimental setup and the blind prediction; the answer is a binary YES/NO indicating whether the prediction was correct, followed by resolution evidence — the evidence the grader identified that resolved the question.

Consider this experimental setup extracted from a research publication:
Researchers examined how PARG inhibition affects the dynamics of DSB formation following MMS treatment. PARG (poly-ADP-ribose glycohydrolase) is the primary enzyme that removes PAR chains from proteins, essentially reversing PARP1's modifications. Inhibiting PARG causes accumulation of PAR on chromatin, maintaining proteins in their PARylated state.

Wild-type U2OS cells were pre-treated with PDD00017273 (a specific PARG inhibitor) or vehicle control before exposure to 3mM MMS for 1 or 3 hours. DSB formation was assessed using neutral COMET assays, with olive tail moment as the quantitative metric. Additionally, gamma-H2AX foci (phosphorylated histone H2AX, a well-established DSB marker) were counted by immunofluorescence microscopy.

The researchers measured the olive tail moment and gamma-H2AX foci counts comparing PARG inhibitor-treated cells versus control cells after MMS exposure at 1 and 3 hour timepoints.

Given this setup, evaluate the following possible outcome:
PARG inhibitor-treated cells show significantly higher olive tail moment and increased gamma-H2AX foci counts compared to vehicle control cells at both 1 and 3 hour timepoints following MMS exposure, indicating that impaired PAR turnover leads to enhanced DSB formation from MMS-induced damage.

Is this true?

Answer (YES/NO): NO